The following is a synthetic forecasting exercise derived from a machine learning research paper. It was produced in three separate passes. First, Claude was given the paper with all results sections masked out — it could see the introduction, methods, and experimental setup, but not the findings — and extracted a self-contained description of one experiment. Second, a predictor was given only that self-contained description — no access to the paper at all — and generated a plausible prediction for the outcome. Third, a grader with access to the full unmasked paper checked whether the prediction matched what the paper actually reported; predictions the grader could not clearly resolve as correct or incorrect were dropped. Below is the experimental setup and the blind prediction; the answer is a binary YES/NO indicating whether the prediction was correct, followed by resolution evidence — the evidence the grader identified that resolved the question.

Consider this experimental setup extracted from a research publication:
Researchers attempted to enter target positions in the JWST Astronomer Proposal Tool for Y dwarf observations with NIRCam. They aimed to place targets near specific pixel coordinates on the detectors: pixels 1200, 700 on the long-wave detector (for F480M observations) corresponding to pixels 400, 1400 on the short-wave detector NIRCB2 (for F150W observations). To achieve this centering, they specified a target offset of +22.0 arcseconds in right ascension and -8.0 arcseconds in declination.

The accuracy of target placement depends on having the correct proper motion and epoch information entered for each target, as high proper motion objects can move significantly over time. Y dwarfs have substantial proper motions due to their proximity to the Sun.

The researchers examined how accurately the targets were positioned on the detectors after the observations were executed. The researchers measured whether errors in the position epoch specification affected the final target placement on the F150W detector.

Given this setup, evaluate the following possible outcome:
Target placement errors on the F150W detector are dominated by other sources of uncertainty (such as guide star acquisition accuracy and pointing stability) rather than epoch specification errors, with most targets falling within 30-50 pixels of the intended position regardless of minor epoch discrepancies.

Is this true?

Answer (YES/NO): NO